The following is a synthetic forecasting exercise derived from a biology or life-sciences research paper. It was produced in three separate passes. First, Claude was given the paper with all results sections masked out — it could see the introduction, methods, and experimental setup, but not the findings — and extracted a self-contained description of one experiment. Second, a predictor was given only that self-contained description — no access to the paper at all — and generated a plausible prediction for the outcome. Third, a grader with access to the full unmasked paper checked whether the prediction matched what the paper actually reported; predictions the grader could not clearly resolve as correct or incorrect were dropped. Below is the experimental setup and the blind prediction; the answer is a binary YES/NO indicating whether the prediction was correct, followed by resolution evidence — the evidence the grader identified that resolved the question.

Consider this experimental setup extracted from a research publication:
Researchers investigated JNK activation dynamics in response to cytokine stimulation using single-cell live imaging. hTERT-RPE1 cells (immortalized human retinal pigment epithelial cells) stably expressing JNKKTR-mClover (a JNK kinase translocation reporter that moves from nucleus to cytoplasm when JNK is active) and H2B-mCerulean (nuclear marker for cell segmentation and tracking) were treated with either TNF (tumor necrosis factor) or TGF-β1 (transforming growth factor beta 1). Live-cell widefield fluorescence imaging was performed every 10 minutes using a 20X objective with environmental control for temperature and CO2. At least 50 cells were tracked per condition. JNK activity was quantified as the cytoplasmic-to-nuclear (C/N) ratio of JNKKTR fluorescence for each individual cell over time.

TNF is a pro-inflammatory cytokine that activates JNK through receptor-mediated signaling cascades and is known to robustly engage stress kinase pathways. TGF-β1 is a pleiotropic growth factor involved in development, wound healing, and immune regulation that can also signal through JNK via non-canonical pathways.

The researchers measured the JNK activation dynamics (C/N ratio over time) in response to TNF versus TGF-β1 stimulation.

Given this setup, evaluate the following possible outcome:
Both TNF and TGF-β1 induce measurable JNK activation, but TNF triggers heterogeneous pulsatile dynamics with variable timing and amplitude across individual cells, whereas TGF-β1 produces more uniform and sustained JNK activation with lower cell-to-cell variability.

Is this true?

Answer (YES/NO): NO